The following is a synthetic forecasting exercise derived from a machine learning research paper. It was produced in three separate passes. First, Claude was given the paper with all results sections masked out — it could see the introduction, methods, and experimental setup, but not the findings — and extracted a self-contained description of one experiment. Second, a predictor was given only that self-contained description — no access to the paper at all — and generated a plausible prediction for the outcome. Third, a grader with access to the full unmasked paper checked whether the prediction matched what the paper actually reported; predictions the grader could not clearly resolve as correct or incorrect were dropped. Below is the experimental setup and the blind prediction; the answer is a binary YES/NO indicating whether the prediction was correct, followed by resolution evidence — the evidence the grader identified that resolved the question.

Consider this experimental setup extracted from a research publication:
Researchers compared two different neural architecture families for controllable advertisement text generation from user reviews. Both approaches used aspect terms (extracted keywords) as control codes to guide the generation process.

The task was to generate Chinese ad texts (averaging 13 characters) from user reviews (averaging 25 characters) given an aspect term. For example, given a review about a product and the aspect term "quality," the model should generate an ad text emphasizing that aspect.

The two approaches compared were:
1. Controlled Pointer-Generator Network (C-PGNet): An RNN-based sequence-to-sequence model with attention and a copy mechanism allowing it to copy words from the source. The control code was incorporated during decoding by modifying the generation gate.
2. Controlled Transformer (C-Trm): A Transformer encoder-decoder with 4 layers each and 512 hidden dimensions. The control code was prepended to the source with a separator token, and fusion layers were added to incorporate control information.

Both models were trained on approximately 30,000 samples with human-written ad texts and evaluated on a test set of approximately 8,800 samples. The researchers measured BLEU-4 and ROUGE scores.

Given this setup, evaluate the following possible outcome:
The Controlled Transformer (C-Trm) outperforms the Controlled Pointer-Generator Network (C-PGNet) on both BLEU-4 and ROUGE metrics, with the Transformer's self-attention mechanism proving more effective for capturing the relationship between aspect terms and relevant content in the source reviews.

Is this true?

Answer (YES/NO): YES